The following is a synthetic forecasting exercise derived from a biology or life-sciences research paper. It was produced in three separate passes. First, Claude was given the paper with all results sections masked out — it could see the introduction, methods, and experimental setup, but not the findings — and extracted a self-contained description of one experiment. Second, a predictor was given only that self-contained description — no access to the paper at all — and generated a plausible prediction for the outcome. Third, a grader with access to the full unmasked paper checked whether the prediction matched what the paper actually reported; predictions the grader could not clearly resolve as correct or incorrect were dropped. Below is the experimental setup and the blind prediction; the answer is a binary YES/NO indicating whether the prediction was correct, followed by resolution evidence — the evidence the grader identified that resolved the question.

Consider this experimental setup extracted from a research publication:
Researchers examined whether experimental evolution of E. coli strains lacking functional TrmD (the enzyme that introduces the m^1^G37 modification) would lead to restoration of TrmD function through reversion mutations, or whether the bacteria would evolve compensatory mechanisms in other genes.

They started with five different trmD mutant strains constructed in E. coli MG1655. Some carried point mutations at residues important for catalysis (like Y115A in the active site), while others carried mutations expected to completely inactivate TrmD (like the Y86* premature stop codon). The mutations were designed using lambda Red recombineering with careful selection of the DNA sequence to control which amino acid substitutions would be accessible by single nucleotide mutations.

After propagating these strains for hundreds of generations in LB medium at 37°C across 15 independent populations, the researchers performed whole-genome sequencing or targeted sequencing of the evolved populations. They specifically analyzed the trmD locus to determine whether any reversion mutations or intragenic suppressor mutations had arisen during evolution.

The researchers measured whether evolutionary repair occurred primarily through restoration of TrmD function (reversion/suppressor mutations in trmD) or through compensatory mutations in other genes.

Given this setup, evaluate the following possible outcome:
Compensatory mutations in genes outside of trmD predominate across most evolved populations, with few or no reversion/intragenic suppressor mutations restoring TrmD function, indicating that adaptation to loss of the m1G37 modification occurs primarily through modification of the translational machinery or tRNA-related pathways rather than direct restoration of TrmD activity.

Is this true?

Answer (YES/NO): NO